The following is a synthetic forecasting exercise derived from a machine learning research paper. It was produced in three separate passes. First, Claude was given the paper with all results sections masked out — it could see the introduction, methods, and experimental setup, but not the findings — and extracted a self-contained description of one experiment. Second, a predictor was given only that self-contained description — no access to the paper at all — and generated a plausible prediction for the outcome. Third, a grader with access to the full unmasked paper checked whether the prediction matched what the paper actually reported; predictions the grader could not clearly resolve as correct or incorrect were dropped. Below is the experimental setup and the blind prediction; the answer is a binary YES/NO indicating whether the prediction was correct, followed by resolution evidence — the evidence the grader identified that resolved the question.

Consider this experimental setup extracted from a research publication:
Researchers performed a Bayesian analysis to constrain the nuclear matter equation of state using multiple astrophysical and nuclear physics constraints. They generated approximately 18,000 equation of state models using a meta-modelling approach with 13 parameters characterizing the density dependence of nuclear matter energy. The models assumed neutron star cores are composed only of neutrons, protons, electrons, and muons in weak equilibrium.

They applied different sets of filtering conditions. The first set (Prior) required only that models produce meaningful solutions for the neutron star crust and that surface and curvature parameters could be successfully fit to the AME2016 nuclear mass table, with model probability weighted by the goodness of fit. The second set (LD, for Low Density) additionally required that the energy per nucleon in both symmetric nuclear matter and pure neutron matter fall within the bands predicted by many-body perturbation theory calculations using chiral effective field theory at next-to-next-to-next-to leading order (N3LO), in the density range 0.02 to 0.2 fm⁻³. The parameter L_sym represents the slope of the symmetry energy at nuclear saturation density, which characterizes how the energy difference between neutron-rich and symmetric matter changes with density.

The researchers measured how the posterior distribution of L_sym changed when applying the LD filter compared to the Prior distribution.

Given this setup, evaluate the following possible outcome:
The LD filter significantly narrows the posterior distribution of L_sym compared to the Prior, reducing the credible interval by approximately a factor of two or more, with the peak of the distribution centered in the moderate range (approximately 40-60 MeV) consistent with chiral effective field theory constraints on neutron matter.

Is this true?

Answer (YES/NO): YES